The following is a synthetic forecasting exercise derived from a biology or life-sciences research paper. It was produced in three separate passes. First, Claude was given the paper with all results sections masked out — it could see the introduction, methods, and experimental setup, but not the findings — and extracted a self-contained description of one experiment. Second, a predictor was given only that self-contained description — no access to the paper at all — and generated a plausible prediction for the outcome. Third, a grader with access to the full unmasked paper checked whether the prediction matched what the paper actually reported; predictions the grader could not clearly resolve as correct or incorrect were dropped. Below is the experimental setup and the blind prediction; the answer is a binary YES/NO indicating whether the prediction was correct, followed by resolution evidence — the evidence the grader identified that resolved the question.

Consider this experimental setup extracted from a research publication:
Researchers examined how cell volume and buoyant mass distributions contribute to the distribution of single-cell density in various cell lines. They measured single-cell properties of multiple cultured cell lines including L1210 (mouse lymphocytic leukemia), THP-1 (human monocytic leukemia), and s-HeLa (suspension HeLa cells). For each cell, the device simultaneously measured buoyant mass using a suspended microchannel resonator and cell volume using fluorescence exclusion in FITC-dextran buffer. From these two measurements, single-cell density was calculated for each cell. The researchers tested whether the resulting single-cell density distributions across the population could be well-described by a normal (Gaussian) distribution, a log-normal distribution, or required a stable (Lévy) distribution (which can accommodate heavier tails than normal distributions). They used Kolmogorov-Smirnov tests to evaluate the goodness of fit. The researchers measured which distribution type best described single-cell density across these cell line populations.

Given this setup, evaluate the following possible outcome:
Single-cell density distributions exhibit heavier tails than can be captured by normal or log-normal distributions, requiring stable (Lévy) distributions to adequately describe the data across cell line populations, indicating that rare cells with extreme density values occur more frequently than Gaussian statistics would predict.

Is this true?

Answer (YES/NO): YES